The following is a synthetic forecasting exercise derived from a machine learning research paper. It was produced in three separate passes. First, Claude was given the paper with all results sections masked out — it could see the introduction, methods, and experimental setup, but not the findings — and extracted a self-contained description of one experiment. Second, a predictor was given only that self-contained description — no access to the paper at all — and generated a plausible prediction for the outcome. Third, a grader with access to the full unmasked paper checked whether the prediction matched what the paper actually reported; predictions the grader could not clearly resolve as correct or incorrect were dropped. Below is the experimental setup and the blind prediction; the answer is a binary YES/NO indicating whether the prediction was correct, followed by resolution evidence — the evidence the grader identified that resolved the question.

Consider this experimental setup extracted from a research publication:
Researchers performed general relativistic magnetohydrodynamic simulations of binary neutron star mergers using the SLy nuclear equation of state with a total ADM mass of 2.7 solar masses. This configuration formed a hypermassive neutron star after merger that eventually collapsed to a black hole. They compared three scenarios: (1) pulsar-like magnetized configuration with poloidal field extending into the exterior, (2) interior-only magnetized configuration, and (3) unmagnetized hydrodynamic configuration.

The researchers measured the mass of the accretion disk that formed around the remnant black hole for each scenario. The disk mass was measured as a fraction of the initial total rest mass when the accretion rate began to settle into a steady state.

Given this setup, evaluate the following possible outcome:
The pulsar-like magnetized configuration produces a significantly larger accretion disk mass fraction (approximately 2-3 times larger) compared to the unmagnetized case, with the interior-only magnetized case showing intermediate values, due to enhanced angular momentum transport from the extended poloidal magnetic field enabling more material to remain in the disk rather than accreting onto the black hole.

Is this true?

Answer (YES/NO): YES